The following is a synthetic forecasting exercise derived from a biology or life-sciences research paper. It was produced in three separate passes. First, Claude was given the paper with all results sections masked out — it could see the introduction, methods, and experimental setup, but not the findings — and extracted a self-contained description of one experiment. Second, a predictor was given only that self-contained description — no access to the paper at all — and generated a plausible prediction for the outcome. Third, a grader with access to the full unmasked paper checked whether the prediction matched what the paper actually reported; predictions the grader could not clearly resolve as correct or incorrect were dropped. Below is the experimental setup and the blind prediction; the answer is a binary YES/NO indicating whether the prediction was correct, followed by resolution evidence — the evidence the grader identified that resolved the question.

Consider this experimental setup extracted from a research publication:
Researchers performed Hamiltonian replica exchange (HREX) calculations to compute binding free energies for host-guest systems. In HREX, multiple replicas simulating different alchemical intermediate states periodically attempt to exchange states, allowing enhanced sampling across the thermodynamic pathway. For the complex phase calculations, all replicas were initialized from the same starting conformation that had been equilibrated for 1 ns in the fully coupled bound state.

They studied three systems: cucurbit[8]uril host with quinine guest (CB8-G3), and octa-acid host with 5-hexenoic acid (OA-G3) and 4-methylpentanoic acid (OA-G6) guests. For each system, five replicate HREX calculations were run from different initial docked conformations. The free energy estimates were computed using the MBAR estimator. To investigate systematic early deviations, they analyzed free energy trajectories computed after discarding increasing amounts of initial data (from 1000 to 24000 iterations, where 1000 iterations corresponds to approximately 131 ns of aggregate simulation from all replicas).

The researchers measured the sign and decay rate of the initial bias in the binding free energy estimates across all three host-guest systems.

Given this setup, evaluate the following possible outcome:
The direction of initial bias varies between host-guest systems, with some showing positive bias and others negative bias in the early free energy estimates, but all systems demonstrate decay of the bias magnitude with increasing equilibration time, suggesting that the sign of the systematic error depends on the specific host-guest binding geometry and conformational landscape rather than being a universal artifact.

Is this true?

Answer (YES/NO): NO